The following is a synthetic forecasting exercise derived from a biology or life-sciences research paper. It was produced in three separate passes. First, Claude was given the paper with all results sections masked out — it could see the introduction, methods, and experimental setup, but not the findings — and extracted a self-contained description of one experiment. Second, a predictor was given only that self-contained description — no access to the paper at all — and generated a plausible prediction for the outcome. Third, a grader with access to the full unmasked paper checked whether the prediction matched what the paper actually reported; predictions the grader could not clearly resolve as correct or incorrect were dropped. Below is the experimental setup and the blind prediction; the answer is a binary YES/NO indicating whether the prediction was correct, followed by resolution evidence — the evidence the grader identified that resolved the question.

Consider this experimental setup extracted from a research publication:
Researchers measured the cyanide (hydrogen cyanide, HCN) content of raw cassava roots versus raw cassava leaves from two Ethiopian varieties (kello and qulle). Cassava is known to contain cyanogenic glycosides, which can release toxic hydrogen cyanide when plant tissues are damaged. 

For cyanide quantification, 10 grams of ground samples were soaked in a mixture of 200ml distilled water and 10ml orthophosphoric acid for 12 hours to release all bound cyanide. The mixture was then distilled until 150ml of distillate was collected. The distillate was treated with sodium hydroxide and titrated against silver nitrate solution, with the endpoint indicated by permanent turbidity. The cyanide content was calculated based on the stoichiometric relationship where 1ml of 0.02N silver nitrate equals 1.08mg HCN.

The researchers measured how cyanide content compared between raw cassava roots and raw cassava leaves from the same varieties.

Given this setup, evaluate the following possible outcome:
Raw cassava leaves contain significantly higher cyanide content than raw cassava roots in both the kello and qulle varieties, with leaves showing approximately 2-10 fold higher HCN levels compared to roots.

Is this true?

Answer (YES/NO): NO